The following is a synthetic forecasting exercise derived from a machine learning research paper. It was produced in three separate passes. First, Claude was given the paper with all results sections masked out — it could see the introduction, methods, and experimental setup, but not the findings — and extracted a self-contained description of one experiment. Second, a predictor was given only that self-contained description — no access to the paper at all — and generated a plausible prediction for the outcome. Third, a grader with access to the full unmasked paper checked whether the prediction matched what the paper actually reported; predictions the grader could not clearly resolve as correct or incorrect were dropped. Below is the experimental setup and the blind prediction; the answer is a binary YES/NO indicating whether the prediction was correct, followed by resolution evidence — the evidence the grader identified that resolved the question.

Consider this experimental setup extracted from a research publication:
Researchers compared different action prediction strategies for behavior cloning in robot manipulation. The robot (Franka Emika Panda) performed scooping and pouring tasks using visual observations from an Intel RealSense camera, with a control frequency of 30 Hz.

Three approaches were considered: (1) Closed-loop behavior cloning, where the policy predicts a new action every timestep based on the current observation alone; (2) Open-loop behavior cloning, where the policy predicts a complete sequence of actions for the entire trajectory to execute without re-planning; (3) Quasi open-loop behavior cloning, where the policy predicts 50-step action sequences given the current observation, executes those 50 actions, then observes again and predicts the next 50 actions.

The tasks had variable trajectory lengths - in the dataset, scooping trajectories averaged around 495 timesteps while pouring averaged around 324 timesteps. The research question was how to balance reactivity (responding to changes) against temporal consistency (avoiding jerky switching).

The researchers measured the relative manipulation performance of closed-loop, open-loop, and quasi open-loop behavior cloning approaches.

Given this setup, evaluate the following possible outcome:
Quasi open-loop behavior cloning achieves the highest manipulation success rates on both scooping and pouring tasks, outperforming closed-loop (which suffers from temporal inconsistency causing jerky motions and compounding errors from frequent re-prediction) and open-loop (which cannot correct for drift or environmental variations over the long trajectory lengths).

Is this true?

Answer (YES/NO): YES